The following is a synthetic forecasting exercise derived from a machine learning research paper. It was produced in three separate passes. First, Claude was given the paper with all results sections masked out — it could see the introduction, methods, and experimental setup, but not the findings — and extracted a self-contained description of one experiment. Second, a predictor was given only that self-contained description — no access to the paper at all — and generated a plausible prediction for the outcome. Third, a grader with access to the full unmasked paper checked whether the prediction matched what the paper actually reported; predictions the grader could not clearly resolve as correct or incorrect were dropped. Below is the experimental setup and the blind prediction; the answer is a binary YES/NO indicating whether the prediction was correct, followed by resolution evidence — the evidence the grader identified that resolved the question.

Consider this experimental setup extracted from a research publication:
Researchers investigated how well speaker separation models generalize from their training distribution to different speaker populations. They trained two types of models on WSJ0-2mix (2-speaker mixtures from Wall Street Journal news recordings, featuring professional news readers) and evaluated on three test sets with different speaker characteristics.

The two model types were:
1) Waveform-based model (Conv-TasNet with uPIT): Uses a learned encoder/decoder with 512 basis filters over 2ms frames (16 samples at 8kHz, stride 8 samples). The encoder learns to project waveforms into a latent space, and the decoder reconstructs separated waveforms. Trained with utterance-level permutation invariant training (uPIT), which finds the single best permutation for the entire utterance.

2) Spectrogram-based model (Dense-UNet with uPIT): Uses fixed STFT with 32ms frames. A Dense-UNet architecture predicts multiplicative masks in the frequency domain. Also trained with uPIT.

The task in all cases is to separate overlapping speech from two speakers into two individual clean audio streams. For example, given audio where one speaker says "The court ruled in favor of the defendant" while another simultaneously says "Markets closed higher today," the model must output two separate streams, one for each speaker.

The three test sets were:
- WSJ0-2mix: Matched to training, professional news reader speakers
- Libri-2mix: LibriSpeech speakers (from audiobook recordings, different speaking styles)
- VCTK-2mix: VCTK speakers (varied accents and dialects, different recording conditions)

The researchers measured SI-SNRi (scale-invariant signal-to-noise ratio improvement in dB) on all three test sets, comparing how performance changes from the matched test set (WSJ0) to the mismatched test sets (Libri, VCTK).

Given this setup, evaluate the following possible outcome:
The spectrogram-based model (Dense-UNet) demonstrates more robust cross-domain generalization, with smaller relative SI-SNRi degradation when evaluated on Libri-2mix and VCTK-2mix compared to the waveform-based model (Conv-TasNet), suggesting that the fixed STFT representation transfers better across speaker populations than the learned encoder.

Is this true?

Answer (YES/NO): YES